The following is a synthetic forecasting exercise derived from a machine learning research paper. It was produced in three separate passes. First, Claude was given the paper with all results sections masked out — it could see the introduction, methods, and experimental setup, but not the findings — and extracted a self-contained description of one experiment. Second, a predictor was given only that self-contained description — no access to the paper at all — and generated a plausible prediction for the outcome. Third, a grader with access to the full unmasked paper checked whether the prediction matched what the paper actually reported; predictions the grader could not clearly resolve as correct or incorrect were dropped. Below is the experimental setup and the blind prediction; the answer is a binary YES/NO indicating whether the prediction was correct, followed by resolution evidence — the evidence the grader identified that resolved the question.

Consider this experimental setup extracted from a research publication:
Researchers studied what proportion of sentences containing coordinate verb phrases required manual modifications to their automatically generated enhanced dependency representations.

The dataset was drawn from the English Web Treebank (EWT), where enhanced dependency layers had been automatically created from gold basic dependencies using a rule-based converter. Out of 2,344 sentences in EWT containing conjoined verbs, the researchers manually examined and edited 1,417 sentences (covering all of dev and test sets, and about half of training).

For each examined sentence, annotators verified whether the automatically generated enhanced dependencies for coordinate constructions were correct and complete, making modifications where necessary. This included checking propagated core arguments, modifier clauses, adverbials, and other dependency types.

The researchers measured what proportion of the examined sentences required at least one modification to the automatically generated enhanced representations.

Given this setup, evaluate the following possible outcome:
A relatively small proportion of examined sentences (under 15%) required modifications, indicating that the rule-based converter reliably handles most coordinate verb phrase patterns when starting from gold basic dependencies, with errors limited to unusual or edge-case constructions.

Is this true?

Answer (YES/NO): NO